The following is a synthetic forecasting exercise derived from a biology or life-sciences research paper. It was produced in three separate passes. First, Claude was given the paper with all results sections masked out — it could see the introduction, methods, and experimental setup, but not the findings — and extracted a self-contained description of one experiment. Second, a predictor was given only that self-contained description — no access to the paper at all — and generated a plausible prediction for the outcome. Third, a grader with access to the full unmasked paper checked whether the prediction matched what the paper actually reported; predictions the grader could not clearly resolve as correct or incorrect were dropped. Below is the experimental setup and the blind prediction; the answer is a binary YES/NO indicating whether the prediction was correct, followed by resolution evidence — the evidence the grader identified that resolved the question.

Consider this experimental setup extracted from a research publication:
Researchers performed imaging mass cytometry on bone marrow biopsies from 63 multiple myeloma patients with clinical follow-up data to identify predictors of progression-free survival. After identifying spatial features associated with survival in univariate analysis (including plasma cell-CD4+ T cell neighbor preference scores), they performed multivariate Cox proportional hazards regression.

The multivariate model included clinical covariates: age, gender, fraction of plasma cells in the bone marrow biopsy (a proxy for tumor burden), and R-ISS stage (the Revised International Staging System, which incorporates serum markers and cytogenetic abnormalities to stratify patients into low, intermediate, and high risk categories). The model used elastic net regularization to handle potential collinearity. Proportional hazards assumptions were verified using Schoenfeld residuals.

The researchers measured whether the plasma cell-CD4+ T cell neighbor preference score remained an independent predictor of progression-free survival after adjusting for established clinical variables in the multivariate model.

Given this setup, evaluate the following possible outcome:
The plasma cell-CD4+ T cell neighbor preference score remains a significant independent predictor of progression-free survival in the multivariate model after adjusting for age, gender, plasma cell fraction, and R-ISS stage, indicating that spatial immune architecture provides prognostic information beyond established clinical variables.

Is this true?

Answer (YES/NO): YES